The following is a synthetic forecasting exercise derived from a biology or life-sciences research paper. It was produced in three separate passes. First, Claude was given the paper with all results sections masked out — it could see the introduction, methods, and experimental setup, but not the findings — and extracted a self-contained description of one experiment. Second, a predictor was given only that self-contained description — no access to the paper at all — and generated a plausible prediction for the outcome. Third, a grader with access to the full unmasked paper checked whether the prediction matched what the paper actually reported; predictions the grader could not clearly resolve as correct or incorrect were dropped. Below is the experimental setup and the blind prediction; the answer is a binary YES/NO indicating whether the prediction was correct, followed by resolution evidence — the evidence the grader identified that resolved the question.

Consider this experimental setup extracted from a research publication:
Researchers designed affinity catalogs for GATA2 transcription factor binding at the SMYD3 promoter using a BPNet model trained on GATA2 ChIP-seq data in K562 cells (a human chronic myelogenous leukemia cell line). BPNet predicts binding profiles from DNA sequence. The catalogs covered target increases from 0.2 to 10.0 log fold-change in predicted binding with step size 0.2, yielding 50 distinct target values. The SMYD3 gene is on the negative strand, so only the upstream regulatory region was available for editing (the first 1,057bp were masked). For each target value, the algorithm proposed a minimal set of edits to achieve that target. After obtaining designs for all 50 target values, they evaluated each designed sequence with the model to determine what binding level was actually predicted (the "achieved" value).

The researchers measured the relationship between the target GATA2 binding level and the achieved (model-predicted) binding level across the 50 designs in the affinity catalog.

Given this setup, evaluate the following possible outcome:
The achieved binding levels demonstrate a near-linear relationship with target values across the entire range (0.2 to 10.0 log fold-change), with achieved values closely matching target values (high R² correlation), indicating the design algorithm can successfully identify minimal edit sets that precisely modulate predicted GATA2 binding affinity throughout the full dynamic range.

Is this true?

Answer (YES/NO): NO